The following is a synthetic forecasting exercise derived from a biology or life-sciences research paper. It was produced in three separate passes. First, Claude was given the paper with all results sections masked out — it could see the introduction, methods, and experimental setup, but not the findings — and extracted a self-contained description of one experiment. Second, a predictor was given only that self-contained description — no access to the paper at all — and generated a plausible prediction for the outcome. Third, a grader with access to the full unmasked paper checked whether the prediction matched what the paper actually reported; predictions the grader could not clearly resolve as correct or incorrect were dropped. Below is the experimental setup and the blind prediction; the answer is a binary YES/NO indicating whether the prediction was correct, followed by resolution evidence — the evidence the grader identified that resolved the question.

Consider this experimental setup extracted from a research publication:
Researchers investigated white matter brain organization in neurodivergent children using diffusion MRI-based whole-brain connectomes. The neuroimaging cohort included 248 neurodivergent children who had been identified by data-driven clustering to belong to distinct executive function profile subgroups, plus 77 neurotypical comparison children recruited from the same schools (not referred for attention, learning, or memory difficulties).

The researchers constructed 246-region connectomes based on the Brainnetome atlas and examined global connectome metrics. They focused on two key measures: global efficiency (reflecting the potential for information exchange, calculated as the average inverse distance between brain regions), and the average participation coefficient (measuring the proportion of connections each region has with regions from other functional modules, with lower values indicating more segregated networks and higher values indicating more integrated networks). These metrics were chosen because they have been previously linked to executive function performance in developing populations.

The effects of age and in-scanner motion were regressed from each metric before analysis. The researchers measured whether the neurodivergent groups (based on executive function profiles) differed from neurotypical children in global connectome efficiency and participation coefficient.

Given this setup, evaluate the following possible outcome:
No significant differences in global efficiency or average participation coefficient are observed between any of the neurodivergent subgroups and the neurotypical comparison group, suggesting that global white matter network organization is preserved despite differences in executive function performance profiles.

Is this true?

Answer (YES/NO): NO